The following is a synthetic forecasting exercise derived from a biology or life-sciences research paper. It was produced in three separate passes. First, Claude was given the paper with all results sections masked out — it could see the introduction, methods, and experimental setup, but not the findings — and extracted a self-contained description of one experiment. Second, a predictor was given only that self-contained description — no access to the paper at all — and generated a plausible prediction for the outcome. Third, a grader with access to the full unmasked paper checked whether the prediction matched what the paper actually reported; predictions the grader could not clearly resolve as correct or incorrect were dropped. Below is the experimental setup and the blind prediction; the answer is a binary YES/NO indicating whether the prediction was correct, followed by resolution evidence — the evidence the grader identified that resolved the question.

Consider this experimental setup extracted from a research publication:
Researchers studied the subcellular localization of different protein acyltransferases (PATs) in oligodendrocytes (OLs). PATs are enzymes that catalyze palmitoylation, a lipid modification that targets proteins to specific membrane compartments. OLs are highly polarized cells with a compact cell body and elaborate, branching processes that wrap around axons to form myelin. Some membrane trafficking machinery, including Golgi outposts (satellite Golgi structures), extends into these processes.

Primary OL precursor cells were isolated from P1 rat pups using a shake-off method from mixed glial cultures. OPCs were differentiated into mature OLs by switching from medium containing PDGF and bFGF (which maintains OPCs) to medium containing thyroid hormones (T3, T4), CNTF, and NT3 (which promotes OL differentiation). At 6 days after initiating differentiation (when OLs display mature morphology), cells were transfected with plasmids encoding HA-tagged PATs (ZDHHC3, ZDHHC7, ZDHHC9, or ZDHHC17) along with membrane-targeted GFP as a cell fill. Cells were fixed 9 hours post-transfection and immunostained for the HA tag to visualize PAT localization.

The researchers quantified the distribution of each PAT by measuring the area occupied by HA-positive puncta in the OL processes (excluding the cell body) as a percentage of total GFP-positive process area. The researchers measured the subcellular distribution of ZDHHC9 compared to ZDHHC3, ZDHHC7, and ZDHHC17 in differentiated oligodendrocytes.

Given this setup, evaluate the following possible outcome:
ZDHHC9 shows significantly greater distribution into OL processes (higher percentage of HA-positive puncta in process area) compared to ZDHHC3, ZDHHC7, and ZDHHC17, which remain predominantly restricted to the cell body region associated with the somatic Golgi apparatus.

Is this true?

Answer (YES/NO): YES